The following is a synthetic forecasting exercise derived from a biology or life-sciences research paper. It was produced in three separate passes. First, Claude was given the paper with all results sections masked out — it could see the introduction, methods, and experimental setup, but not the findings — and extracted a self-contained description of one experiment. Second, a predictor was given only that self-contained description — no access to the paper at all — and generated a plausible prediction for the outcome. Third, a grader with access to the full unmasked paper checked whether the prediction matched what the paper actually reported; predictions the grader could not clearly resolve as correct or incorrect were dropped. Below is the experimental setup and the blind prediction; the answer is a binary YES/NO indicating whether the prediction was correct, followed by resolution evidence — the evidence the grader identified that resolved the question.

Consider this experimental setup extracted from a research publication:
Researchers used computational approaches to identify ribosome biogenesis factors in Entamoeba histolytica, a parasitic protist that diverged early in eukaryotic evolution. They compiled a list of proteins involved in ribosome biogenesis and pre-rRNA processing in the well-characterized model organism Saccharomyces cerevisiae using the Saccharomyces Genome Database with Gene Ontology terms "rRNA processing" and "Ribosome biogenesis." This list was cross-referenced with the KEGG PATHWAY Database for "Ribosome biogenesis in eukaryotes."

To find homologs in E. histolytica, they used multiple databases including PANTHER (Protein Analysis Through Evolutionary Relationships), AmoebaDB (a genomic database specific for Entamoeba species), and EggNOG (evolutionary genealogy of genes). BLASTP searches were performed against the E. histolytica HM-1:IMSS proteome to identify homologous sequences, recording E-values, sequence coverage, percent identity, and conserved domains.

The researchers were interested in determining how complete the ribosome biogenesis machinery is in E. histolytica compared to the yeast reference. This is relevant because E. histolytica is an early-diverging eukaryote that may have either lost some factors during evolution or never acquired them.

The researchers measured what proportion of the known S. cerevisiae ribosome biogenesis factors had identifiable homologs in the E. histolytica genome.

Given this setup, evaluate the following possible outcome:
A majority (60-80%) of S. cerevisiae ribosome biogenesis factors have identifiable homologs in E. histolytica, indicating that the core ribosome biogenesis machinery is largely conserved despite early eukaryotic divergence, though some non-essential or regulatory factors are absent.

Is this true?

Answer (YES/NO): YES